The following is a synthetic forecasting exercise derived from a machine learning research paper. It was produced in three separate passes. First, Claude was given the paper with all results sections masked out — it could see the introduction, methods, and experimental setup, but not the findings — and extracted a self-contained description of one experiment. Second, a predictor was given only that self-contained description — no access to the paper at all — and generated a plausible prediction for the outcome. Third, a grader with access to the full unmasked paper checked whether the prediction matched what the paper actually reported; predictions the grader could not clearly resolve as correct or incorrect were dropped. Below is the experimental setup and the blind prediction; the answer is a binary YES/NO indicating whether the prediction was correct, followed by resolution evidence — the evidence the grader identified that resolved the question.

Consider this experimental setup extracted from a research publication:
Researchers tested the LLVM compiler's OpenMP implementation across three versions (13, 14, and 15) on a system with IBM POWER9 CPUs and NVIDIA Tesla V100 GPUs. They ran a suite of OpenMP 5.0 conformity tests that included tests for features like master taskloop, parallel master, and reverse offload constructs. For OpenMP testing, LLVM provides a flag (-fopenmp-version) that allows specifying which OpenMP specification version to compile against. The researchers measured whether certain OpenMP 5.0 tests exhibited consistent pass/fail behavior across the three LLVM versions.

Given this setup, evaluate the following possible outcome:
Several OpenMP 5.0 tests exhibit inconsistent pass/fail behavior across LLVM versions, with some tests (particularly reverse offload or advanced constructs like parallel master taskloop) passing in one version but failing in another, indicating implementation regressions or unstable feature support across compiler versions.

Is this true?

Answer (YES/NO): YES